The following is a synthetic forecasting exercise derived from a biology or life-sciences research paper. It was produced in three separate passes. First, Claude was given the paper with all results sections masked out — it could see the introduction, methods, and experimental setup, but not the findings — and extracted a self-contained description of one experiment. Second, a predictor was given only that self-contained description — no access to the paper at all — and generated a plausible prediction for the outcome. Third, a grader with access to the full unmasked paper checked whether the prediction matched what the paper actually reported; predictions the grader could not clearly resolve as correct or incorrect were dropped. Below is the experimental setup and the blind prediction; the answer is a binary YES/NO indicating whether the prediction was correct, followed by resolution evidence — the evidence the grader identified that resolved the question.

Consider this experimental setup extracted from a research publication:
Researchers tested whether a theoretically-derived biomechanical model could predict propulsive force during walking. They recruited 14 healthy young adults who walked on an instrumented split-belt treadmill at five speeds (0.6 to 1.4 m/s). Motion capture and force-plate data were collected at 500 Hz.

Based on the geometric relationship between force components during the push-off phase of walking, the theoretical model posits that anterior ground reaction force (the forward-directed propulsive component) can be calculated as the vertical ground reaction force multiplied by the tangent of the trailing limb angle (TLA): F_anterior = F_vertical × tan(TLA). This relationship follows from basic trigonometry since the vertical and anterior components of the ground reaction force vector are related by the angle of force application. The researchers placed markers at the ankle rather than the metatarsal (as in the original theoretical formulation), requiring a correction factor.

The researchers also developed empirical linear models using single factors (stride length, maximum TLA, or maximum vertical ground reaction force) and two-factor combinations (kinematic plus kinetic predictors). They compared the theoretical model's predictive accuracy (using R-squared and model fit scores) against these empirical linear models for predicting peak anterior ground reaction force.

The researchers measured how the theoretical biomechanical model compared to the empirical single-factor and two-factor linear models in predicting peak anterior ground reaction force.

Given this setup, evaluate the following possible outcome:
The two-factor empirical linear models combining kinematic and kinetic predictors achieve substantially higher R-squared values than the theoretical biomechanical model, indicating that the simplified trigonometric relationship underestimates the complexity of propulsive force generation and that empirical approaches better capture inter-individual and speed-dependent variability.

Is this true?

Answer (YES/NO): NO